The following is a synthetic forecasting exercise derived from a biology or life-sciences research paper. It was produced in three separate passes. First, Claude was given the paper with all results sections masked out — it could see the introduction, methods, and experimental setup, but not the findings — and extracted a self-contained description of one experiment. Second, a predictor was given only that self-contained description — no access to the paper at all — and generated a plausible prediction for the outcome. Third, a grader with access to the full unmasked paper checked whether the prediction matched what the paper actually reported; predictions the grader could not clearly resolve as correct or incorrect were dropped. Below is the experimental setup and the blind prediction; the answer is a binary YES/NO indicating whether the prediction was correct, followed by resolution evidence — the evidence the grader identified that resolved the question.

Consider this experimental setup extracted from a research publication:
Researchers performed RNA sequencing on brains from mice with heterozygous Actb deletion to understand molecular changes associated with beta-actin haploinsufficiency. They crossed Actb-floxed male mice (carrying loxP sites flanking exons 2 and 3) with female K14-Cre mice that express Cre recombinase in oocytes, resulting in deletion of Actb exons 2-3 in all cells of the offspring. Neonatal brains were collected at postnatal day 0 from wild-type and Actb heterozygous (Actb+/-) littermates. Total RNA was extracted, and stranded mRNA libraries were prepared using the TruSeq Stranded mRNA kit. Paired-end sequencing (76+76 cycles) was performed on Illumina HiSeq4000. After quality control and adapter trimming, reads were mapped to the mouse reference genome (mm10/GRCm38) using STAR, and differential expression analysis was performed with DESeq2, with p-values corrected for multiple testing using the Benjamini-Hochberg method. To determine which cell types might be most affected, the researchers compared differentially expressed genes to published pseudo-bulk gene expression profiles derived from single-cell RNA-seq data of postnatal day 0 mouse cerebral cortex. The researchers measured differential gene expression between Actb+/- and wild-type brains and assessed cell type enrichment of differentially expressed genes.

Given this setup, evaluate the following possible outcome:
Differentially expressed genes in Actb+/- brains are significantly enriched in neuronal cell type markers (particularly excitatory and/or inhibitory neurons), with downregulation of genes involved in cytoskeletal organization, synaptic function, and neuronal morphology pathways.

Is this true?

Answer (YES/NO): NO